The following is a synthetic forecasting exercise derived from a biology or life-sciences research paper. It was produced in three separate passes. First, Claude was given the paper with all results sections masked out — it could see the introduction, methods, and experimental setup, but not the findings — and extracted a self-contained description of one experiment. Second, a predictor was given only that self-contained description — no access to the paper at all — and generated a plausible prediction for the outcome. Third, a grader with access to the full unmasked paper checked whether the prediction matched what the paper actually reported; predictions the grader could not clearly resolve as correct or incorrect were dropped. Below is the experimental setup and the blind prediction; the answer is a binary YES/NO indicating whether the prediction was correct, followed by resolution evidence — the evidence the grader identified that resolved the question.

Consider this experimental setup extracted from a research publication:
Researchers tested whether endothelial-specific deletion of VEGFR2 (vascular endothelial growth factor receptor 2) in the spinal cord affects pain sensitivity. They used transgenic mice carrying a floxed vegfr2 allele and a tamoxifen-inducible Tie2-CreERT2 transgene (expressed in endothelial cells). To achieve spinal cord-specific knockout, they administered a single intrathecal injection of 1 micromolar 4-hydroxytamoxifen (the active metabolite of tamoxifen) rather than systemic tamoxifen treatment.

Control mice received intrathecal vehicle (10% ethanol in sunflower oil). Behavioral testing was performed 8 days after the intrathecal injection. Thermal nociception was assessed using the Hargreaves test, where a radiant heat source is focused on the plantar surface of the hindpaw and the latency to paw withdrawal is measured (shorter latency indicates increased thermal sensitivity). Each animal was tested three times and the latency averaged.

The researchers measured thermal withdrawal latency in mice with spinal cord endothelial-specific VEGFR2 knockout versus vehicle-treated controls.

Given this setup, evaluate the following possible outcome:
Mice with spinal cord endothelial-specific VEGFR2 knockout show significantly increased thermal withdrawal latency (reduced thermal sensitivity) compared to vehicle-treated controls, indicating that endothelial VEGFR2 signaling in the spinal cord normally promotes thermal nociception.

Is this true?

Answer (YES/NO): NO